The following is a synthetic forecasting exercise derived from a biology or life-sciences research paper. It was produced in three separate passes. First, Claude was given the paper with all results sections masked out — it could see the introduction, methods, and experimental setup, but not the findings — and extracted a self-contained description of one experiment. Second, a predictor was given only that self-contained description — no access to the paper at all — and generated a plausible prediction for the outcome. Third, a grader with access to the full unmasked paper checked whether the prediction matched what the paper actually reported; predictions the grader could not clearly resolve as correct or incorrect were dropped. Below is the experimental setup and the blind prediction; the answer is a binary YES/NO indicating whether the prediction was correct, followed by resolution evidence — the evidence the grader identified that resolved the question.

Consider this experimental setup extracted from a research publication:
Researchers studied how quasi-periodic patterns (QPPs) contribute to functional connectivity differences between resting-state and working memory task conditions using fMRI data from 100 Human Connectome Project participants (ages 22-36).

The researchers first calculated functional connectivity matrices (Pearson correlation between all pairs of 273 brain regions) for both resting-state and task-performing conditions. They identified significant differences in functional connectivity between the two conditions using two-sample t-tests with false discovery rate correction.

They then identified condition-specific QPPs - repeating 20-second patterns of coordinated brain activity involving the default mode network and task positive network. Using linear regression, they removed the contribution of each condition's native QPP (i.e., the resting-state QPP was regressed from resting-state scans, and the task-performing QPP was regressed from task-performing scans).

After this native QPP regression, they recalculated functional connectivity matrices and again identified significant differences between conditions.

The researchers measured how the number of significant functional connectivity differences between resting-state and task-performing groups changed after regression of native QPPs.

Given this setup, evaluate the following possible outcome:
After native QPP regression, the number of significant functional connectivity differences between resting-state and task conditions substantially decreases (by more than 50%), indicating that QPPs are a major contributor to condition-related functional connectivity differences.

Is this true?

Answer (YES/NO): NO